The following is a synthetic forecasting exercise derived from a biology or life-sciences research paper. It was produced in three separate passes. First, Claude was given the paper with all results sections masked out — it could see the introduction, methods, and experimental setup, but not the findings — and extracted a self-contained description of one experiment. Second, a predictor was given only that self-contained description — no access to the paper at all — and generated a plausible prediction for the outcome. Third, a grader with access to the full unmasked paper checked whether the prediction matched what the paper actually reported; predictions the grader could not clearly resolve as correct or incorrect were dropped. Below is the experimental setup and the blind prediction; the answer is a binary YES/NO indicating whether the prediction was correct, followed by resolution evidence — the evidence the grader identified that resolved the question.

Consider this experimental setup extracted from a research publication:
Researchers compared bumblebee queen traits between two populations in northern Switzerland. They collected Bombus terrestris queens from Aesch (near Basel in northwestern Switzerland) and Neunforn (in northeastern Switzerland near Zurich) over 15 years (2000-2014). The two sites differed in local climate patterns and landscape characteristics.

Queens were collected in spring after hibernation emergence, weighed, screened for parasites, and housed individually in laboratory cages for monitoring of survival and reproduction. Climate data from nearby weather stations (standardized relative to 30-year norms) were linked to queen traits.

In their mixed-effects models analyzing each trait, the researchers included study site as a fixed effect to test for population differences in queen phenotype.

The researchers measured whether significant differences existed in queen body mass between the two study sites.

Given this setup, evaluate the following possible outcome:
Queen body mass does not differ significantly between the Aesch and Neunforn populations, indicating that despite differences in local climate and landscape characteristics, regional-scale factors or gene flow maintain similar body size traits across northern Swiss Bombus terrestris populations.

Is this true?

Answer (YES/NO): NO